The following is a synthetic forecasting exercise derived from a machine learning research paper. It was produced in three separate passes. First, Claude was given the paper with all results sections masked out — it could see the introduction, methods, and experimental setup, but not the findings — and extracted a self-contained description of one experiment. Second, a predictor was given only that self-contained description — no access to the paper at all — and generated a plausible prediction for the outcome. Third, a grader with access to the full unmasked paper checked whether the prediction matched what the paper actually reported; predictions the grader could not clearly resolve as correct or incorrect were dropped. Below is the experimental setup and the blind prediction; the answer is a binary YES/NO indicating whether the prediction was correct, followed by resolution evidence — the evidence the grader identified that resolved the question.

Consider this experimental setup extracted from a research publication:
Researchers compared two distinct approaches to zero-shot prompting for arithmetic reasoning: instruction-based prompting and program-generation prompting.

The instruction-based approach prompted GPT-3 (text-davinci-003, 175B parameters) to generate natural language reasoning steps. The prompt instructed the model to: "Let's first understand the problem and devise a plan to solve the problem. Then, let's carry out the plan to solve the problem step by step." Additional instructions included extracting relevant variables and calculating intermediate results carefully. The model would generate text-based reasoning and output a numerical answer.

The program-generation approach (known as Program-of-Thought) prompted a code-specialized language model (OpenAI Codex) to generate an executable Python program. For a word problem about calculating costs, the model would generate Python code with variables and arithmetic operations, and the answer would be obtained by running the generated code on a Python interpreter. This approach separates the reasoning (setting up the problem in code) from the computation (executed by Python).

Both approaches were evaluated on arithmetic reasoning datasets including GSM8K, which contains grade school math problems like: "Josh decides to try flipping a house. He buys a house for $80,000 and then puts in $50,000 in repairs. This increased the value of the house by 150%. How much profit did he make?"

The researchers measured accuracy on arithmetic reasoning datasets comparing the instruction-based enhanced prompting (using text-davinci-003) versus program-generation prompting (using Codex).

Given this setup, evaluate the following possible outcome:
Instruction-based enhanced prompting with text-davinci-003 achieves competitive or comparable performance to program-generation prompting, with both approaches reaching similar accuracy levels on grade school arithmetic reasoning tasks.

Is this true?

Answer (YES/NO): NO